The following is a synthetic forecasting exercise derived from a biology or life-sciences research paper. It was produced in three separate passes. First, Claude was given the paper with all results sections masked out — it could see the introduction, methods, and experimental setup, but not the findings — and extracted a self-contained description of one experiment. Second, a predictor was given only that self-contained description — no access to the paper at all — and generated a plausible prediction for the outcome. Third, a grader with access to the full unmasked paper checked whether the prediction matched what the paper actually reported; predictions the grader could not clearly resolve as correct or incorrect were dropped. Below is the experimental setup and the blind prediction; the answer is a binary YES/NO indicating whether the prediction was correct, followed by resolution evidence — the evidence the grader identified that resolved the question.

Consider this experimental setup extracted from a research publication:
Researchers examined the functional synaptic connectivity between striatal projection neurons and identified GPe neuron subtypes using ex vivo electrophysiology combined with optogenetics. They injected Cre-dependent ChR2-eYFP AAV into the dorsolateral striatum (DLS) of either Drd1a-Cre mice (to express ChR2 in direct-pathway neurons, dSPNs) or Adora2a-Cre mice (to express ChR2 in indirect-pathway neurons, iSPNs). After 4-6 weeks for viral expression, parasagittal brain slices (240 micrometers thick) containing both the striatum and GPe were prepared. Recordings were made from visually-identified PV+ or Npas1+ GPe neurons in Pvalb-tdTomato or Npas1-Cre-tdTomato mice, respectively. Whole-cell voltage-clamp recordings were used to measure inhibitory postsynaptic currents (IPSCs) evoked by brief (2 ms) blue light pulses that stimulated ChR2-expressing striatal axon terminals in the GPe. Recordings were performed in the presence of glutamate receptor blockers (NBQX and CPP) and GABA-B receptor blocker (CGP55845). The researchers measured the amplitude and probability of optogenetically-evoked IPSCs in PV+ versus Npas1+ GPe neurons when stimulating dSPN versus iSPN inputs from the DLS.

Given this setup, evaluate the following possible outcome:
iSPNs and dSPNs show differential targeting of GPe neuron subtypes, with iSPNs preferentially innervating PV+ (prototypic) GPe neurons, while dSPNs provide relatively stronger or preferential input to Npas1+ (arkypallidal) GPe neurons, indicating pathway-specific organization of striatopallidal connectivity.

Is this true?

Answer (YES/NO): YES